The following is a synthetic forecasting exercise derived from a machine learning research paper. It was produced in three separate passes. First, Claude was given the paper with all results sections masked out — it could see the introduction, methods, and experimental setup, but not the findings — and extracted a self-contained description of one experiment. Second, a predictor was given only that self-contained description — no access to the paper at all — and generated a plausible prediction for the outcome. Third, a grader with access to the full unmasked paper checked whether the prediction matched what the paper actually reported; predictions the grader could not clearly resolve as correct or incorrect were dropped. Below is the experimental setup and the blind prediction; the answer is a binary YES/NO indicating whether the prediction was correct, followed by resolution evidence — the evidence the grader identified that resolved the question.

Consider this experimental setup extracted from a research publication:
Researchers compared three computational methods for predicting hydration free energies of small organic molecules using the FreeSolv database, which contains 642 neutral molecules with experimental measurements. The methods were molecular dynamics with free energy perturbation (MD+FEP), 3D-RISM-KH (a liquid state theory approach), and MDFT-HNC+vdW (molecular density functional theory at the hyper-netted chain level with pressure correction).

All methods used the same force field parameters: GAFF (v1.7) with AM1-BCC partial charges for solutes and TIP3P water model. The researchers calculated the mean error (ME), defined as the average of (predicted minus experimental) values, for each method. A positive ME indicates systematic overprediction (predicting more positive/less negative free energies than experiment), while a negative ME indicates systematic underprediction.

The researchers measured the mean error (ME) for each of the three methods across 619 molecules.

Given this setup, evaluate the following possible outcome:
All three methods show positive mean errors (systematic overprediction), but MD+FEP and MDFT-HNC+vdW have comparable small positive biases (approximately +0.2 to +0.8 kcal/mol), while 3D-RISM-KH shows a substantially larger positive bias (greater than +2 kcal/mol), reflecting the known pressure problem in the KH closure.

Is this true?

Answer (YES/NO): NO